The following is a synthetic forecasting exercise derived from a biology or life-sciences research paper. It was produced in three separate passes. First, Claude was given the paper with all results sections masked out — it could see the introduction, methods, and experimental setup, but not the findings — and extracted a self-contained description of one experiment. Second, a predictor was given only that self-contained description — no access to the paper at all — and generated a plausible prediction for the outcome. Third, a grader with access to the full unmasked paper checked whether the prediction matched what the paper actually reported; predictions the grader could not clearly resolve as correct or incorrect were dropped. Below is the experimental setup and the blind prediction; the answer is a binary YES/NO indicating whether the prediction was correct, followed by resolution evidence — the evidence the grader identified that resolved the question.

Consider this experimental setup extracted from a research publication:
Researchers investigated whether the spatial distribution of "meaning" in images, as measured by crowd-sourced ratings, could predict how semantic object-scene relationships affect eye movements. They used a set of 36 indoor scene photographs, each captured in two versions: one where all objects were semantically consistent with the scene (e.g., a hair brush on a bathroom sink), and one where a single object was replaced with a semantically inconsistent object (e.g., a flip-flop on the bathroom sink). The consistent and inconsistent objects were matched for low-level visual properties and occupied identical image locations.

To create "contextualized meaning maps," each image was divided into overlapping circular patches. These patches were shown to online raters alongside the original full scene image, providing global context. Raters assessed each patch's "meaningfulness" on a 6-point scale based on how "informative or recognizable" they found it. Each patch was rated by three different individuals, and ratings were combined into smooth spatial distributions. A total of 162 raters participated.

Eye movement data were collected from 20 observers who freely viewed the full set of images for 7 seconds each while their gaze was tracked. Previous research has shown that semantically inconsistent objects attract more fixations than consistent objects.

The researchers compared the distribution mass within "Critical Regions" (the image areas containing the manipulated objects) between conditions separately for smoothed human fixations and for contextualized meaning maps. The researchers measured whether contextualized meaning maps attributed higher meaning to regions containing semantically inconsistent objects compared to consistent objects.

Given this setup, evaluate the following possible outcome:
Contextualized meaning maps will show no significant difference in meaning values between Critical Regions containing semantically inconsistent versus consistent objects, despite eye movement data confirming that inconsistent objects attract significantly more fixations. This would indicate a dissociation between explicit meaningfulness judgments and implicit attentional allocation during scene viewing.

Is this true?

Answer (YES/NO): YES